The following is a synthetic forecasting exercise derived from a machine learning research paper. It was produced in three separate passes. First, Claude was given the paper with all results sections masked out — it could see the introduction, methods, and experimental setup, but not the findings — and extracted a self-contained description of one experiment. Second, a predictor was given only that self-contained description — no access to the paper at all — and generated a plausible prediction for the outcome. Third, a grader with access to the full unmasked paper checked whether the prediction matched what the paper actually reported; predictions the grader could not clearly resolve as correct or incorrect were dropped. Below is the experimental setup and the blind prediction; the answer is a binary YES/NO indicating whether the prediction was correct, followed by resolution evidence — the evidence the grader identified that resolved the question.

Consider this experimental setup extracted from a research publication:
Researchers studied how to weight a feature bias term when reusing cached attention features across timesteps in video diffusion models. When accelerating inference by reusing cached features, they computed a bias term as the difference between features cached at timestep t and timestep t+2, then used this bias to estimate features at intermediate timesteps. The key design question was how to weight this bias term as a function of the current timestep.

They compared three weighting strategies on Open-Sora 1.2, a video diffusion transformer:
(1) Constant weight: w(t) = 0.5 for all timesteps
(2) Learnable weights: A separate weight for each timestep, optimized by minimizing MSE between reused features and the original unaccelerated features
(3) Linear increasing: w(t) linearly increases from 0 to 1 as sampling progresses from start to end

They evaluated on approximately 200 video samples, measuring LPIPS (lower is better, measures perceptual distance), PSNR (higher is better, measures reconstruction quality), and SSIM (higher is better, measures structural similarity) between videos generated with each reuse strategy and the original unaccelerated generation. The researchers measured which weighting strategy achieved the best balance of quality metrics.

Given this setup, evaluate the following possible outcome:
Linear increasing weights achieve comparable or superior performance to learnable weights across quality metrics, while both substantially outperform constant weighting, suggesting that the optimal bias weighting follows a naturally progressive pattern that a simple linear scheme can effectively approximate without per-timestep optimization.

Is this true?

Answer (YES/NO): YES